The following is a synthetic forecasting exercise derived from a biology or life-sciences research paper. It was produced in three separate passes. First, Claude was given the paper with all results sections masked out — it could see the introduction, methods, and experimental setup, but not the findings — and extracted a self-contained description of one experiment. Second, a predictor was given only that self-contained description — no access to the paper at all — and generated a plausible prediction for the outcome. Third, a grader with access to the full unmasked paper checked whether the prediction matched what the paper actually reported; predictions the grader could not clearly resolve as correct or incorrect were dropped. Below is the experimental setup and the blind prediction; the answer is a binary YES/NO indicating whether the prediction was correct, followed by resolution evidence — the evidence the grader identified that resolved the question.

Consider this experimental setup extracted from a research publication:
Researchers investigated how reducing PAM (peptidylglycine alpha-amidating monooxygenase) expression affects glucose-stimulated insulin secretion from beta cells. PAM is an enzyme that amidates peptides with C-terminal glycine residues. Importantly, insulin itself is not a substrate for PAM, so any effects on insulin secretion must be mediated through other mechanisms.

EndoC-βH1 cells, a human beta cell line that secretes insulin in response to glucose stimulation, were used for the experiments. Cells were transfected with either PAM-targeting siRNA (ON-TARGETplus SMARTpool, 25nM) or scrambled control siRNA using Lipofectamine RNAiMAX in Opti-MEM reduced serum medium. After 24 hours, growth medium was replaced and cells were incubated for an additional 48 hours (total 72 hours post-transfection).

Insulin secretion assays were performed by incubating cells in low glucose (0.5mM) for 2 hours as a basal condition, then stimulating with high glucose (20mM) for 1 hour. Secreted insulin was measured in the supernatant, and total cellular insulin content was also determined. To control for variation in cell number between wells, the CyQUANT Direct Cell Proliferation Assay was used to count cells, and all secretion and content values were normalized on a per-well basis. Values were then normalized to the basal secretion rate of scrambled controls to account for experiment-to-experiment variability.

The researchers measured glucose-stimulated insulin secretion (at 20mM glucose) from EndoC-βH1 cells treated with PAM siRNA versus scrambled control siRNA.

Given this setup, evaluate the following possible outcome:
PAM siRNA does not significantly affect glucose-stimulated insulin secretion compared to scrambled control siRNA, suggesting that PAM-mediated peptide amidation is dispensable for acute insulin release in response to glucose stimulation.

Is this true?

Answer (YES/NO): NO